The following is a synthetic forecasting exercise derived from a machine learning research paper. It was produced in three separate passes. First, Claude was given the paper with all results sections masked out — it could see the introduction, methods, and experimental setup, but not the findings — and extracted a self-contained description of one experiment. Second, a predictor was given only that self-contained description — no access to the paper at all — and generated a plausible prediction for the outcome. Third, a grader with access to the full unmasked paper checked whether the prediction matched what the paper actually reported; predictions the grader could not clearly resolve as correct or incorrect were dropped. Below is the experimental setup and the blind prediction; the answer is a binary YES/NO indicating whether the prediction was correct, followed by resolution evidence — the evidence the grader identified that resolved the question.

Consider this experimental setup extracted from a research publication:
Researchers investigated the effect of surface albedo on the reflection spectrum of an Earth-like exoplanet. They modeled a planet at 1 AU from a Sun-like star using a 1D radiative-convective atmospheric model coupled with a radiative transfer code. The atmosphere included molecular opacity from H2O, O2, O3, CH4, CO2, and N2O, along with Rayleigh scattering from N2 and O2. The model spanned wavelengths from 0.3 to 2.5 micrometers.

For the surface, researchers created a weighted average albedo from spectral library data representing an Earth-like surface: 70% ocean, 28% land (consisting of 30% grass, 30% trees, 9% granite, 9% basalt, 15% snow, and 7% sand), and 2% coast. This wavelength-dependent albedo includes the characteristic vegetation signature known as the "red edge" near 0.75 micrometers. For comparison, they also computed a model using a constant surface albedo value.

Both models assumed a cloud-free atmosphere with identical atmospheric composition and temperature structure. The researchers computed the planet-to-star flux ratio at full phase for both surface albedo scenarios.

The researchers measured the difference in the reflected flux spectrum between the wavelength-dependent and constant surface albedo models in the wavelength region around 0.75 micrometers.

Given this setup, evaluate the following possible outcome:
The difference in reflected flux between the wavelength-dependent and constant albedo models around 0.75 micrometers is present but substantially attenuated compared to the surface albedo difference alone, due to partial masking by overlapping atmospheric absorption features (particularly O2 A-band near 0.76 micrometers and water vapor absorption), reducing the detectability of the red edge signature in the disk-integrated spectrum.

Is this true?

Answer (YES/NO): NO